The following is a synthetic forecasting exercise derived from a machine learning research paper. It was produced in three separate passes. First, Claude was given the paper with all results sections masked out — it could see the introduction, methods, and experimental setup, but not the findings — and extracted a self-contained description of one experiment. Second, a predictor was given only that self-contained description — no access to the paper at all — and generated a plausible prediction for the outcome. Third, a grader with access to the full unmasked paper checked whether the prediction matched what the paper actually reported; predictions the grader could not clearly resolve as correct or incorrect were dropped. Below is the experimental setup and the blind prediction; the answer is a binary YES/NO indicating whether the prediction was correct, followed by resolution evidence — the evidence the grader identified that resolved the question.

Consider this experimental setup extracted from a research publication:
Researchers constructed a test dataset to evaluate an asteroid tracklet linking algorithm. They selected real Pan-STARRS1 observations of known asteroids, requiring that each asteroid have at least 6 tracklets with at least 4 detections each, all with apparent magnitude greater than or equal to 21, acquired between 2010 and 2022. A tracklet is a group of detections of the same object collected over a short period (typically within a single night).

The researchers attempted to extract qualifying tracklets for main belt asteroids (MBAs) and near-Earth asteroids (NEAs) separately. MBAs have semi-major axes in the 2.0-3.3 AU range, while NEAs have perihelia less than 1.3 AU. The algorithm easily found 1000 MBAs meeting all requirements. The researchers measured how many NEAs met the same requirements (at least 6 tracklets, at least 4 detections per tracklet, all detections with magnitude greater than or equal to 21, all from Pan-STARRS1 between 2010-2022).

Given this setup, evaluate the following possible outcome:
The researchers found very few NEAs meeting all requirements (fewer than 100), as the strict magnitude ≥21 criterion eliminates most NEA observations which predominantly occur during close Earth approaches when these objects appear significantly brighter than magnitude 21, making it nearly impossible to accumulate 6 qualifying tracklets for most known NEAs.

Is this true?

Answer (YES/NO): YES